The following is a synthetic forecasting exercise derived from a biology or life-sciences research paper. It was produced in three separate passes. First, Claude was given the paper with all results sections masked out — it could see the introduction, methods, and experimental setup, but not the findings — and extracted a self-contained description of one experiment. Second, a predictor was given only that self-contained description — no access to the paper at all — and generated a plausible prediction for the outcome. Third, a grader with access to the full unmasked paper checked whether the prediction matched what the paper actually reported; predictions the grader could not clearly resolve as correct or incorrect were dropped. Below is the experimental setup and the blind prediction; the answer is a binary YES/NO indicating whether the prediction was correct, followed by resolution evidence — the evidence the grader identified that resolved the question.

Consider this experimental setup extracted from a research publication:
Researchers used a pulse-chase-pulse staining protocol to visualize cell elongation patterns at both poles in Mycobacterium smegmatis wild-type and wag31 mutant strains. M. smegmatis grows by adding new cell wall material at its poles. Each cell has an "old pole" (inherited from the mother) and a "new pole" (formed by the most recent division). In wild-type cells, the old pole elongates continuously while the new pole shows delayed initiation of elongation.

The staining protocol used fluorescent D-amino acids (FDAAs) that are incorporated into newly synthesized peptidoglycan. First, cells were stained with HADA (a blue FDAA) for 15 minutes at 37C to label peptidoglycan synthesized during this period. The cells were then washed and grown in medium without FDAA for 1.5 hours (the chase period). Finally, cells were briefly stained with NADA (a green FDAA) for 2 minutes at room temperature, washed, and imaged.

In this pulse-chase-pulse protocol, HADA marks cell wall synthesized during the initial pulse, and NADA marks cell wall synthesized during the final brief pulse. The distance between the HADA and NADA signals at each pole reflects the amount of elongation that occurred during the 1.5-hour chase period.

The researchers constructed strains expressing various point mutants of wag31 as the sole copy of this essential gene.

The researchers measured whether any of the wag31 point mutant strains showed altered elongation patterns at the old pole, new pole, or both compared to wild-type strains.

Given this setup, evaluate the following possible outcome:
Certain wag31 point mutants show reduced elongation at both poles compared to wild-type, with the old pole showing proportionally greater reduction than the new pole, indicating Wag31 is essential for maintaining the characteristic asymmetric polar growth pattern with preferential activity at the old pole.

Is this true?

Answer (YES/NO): YES